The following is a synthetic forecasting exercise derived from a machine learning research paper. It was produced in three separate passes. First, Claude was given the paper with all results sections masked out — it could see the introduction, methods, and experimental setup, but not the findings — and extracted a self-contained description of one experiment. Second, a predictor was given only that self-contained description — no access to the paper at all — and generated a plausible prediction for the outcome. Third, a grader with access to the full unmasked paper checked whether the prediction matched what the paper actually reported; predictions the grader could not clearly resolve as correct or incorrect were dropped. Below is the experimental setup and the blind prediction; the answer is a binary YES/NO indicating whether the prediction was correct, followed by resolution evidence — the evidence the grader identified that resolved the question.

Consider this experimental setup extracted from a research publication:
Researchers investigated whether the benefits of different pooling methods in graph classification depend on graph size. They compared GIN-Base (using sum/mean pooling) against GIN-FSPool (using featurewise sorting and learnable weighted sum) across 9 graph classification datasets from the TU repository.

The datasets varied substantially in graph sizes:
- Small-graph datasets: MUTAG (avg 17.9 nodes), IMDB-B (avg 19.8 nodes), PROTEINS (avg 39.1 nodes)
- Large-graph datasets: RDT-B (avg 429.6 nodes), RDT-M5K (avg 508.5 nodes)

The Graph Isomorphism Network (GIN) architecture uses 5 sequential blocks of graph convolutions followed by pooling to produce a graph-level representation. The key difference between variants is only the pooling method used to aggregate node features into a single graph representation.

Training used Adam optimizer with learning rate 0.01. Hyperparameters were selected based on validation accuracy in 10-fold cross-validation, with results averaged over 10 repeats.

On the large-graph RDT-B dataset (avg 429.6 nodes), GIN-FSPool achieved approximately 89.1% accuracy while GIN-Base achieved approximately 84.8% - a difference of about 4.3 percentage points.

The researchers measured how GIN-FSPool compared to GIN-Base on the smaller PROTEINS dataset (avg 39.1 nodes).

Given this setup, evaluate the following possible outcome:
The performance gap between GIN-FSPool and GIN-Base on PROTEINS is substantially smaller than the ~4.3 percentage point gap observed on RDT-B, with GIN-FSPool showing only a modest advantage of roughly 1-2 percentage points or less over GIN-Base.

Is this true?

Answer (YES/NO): YES